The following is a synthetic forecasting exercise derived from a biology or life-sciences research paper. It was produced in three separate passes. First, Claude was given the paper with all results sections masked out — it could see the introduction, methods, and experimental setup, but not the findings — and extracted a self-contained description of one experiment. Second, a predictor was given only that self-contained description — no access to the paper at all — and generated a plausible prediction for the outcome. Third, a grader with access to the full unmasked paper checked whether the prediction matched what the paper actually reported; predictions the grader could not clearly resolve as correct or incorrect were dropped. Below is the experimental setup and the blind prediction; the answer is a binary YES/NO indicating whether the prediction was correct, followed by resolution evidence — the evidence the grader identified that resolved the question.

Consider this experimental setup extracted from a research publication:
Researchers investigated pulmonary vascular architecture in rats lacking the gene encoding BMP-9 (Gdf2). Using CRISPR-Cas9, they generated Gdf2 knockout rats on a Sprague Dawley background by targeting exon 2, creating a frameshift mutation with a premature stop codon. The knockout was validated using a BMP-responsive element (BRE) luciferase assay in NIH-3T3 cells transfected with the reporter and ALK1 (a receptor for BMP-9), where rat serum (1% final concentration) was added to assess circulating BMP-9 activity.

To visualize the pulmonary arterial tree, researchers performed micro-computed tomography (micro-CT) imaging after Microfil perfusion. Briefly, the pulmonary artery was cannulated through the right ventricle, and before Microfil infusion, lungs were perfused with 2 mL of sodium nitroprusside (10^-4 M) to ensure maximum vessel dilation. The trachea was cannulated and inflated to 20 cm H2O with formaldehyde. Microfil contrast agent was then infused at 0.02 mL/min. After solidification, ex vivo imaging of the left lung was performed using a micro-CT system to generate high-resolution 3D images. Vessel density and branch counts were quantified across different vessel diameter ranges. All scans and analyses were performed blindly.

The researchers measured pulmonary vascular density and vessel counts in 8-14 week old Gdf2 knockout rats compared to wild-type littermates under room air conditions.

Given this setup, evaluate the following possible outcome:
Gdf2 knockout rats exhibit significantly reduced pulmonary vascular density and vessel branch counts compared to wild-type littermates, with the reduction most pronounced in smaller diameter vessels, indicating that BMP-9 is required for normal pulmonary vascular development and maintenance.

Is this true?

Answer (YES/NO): NO